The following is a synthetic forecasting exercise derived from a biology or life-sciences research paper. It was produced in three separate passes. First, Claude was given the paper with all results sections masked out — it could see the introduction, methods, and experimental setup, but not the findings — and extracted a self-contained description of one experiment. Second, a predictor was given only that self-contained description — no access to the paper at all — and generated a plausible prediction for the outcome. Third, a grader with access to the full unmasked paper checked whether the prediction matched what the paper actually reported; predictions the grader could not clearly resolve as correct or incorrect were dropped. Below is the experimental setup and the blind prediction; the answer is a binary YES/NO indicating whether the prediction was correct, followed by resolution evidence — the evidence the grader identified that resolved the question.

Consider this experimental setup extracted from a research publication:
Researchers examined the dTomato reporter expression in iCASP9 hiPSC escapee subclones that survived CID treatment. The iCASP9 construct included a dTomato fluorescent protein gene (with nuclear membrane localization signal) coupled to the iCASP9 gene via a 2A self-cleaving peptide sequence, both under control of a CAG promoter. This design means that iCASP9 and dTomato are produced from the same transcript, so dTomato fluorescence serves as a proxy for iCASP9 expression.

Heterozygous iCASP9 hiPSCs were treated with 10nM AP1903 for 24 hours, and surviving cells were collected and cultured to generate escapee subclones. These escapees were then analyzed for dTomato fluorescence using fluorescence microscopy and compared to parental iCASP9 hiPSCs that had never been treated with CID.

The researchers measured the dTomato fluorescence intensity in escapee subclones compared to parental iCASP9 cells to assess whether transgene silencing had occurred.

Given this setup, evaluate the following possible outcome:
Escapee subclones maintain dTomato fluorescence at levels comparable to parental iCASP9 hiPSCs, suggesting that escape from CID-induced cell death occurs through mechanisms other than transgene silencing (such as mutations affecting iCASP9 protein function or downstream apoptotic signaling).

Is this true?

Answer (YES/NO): NO